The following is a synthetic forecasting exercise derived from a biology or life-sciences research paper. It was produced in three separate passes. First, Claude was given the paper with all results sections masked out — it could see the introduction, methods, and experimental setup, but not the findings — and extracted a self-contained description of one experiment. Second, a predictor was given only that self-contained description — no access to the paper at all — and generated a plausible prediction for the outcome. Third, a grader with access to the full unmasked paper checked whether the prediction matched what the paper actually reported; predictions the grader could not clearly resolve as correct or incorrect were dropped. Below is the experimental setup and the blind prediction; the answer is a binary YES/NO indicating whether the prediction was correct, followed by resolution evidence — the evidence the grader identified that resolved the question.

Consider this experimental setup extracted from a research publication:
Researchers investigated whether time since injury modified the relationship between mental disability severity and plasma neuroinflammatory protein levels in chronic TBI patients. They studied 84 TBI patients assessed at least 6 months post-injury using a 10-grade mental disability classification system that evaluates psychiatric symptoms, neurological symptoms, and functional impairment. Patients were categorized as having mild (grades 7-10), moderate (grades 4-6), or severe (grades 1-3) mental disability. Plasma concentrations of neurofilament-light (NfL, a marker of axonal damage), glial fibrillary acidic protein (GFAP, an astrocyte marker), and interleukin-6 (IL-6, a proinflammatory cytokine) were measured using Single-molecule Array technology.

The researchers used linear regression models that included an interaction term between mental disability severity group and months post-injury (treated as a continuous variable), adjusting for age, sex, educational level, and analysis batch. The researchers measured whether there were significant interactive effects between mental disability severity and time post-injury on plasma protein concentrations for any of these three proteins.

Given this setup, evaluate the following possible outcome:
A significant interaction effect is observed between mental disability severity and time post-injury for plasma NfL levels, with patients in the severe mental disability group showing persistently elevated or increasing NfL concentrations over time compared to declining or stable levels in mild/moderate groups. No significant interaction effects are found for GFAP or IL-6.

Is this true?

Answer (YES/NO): NO